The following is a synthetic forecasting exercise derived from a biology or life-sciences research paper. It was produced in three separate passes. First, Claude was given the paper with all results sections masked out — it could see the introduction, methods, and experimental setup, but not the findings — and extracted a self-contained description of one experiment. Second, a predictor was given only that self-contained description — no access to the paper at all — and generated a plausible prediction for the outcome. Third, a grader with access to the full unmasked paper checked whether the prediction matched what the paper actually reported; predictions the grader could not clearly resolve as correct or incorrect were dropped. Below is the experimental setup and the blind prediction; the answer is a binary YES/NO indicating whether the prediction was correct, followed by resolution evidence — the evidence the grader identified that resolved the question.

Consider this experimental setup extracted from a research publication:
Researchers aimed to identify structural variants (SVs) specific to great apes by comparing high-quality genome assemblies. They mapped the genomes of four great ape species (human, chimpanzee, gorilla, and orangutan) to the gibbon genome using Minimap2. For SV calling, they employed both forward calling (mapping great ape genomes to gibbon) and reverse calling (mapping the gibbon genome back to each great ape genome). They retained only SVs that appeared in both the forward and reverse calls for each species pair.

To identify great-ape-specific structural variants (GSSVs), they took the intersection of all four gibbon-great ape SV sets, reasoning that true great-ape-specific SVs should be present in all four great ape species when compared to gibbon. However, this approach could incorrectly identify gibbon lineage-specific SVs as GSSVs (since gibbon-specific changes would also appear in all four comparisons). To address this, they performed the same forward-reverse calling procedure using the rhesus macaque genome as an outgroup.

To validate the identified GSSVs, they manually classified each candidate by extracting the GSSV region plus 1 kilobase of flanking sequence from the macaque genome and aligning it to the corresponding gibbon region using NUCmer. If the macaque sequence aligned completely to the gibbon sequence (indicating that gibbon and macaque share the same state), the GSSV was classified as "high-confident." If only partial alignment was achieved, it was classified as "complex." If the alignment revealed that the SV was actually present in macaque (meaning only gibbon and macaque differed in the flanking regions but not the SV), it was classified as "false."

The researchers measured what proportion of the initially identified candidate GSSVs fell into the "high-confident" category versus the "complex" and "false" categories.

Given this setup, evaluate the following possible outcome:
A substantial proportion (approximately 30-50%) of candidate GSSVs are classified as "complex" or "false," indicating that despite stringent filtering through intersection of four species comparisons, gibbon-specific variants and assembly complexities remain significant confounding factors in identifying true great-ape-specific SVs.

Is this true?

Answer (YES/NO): NO